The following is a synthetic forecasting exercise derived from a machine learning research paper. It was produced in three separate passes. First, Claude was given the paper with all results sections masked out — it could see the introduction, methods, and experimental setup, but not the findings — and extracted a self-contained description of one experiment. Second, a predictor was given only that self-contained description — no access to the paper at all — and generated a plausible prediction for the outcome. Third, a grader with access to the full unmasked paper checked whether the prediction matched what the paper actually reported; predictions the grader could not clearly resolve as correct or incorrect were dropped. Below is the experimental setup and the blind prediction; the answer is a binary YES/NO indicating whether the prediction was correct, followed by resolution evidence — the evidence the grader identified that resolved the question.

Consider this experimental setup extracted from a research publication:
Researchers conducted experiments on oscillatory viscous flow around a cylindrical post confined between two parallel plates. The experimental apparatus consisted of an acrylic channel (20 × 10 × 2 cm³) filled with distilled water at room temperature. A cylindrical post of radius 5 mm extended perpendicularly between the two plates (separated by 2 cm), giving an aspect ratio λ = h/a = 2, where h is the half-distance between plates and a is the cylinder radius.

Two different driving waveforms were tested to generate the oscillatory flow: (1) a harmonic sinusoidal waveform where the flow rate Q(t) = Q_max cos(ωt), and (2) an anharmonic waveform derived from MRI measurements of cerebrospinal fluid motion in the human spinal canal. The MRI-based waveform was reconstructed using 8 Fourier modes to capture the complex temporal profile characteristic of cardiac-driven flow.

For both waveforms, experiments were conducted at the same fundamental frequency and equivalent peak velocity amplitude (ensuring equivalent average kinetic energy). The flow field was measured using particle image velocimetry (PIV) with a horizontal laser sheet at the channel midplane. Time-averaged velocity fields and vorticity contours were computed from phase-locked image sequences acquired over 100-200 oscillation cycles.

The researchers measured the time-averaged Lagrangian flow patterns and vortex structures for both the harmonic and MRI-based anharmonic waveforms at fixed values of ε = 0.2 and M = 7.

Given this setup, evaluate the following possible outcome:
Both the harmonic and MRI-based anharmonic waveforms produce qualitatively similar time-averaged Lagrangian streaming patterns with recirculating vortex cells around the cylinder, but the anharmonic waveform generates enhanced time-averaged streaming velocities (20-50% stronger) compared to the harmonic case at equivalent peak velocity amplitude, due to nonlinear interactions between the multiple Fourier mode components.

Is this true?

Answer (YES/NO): NO